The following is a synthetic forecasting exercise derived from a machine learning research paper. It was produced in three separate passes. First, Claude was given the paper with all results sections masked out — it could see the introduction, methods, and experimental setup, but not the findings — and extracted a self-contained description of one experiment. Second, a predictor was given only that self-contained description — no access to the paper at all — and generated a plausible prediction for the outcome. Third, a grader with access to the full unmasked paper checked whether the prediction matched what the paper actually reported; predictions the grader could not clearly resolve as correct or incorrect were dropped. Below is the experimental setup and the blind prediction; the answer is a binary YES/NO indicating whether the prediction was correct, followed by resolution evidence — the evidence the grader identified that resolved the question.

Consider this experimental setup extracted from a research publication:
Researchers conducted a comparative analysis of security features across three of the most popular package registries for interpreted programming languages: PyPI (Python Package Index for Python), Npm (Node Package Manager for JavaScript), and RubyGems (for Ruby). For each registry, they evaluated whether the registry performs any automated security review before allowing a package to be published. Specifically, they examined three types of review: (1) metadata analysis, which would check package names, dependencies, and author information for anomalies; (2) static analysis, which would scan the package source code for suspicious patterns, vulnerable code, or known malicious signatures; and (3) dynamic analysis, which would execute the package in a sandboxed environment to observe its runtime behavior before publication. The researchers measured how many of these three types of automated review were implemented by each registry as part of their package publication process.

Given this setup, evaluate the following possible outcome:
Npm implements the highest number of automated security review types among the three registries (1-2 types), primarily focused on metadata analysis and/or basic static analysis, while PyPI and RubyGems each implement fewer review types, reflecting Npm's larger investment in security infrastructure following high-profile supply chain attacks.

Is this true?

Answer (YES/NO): NO